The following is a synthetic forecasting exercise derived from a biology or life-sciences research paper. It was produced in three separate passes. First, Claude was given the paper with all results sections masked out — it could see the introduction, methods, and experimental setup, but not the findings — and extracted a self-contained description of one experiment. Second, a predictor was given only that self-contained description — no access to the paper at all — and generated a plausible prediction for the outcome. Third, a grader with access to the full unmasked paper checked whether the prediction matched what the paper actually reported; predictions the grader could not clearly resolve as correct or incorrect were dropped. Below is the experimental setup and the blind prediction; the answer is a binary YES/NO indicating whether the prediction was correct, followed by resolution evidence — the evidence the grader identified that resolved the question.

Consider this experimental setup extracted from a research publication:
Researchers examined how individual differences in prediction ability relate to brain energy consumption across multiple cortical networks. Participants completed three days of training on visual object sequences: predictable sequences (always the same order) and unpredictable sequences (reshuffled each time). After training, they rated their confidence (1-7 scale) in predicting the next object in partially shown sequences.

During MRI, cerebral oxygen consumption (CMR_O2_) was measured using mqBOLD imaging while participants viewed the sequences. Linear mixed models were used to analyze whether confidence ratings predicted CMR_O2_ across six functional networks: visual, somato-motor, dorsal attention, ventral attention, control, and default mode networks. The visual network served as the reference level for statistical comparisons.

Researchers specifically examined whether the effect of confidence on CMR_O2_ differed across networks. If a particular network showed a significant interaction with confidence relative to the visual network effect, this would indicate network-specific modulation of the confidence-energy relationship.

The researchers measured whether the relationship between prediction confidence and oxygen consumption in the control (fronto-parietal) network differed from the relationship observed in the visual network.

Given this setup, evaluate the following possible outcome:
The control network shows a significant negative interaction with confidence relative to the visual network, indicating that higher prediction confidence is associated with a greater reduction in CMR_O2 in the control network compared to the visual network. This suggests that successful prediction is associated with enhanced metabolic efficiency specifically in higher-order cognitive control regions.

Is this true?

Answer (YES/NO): NO